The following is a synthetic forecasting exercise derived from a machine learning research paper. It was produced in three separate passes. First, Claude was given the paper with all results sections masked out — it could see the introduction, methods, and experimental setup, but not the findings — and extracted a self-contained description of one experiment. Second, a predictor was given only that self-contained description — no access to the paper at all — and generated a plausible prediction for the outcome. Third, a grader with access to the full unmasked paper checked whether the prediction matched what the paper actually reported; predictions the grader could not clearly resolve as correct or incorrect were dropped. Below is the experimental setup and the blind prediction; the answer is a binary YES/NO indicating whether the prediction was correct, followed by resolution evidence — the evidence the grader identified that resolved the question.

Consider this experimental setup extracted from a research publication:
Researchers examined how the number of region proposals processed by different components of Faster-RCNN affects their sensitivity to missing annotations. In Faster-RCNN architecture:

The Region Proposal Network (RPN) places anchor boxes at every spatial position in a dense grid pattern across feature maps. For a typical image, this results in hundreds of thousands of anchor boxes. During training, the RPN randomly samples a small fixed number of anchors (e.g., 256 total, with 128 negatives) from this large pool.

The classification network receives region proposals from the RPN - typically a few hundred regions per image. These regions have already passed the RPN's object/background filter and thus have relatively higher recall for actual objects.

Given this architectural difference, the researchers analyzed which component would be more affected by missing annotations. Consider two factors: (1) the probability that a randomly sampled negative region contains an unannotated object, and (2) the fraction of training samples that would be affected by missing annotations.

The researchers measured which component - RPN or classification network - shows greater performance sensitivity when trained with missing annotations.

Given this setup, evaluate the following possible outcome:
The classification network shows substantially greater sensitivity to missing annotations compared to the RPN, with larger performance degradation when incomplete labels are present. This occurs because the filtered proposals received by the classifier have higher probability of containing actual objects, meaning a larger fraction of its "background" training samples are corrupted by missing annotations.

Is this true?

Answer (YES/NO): YES